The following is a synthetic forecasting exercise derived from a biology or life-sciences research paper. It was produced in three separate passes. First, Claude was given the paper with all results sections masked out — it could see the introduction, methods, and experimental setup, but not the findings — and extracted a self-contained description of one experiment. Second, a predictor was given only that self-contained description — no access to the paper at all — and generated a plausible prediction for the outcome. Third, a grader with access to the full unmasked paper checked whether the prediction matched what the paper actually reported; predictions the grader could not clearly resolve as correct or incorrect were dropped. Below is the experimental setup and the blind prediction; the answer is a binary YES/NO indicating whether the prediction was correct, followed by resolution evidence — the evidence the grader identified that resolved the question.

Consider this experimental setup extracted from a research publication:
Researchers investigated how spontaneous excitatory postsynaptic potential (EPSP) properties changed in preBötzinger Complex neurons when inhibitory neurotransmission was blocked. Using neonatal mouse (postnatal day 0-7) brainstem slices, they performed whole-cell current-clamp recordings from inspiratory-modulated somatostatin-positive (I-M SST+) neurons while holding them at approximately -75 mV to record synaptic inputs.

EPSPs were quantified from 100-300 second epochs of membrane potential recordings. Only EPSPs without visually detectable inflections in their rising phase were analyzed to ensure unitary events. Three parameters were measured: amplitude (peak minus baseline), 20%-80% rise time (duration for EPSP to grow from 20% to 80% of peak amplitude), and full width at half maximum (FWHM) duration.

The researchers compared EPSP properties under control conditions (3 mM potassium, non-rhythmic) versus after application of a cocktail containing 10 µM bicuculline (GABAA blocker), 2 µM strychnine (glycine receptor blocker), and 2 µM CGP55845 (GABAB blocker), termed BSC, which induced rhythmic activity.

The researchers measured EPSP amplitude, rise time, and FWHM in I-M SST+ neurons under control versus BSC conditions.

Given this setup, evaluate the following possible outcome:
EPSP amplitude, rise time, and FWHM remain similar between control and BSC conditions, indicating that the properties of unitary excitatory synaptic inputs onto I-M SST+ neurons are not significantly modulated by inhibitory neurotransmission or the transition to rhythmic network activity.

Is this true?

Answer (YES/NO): NO